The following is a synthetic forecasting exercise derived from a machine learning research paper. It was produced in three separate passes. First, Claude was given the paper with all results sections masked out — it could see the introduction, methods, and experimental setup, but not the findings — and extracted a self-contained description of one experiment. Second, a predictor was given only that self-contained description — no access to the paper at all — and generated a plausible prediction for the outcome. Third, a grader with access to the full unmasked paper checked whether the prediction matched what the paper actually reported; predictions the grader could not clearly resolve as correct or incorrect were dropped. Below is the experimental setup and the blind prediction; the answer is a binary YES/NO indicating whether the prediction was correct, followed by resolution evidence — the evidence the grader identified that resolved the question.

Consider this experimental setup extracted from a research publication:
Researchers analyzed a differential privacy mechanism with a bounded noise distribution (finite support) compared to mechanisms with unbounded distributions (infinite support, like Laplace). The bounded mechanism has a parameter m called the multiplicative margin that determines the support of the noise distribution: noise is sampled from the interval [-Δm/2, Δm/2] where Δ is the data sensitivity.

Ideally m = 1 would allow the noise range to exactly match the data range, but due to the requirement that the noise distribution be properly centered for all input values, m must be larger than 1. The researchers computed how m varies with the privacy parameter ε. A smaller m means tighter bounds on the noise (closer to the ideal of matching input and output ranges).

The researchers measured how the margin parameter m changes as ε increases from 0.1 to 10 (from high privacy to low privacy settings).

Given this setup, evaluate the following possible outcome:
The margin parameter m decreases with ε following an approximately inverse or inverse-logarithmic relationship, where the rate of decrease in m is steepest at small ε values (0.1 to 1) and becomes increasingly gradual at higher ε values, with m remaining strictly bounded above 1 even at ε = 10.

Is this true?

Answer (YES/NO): YES